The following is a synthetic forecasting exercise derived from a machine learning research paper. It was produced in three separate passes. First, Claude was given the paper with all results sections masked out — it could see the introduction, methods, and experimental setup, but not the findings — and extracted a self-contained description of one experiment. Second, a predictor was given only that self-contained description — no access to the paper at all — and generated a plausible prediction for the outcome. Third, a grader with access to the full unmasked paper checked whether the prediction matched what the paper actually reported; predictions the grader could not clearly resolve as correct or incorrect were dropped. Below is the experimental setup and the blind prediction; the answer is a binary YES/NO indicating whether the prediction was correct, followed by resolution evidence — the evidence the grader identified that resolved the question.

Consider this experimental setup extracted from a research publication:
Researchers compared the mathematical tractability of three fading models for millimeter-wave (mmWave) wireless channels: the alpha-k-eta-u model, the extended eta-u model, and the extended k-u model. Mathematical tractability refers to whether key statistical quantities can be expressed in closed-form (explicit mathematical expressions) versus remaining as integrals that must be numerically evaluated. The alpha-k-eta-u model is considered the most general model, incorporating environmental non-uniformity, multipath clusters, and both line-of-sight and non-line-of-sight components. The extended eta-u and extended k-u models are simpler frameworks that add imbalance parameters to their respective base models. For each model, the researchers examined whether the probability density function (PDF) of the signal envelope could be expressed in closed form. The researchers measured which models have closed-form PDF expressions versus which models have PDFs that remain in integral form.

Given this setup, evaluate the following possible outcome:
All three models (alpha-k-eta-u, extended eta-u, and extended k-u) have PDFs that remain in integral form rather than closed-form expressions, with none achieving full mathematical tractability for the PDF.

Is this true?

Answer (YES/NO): NO